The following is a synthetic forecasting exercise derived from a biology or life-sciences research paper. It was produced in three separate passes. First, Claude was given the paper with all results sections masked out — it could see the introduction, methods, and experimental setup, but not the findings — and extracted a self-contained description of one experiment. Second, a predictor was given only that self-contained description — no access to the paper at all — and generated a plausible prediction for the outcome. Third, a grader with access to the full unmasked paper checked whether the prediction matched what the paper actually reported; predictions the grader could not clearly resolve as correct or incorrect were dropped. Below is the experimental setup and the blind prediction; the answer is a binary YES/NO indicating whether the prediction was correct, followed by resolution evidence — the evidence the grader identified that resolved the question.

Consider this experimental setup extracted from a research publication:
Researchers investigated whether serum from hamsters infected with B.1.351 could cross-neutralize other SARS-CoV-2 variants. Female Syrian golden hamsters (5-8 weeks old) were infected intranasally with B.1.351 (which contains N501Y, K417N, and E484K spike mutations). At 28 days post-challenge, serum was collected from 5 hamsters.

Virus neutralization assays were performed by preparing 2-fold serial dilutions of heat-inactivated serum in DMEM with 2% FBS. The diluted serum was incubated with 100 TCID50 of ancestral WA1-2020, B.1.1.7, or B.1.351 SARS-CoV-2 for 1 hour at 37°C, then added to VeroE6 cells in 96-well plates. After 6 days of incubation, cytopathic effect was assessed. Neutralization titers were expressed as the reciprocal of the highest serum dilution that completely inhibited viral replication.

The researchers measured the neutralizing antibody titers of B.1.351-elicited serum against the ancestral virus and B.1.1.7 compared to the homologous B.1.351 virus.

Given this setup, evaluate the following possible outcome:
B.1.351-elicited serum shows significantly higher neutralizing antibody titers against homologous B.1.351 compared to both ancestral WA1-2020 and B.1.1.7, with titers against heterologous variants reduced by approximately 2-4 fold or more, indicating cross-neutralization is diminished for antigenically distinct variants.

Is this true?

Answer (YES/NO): NO